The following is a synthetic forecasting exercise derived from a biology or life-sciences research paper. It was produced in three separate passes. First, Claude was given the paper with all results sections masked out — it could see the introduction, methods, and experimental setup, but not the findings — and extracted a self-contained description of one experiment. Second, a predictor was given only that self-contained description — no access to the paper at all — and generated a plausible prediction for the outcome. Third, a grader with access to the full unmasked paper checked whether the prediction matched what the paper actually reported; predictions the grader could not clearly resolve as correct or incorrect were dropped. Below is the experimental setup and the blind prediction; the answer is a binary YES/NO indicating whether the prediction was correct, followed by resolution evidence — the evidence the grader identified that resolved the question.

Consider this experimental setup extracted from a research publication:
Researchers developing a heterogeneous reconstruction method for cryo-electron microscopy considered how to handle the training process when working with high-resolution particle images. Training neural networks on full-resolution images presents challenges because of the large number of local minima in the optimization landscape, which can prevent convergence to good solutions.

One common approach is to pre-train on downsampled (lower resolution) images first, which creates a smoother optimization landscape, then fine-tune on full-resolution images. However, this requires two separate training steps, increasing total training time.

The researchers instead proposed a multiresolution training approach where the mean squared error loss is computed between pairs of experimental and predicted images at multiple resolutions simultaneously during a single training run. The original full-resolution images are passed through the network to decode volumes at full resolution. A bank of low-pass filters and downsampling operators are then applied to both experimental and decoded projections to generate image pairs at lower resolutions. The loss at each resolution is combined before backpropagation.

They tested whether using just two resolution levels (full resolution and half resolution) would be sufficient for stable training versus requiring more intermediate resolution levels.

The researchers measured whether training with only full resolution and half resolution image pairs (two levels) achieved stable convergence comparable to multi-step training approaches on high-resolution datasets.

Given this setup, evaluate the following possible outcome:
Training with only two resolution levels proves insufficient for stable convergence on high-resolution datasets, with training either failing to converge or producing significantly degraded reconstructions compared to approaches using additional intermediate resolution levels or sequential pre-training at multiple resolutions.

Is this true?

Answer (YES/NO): NO